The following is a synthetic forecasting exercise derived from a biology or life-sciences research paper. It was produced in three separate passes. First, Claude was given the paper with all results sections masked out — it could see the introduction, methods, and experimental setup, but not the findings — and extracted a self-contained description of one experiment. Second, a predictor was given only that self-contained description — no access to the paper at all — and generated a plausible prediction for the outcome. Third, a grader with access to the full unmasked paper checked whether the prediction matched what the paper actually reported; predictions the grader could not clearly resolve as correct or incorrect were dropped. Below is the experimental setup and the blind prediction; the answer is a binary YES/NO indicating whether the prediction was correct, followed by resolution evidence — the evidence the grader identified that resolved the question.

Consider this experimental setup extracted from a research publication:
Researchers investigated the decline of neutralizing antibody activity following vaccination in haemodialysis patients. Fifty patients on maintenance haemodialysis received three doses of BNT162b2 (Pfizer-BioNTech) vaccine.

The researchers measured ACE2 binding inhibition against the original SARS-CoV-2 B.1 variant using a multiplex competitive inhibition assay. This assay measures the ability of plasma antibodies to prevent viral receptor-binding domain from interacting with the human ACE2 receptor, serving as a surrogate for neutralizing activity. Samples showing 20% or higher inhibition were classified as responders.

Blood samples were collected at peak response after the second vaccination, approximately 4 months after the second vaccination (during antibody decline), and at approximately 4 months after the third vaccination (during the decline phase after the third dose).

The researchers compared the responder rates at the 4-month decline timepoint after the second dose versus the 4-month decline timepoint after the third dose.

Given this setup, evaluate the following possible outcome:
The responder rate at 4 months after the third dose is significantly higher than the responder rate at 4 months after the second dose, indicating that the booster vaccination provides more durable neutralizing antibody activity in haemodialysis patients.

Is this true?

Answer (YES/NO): YES